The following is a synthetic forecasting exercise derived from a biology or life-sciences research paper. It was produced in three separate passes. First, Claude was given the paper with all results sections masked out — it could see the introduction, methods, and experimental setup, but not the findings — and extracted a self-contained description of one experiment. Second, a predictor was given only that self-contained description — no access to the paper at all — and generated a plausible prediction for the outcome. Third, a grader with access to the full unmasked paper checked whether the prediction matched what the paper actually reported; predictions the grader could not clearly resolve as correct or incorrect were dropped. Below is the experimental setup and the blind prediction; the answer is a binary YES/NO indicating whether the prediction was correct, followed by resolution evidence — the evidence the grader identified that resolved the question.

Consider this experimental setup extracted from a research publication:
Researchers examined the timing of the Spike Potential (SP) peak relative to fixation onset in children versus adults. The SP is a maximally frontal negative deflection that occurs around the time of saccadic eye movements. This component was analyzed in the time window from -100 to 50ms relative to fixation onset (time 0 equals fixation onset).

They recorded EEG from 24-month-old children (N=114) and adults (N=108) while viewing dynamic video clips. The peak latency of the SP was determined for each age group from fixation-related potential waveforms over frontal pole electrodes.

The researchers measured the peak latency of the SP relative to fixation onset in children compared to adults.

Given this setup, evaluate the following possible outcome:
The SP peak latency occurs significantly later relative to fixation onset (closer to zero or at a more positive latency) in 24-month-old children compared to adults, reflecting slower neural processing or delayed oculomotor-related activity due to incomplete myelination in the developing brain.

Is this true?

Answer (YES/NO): NO